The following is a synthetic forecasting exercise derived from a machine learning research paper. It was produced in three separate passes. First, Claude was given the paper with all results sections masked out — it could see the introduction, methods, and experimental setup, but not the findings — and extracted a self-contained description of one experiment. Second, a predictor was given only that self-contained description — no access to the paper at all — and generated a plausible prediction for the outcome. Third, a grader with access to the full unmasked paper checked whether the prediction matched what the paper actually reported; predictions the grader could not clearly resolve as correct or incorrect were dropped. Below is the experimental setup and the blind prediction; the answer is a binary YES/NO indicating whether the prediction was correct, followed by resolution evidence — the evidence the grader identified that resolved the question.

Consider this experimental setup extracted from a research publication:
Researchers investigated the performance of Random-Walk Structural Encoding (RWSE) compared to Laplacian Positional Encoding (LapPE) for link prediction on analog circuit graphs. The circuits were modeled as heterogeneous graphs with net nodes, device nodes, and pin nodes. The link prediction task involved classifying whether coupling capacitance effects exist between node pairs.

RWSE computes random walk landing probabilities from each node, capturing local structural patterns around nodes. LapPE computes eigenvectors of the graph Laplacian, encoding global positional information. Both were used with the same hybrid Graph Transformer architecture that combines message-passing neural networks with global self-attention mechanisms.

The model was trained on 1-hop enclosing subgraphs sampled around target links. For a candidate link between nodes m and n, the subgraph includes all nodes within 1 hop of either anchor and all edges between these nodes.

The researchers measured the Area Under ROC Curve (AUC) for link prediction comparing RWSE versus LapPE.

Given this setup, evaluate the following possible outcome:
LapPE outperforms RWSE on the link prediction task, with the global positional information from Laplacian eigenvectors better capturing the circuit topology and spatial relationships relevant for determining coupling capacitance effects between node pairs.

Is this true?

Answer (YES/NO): YES